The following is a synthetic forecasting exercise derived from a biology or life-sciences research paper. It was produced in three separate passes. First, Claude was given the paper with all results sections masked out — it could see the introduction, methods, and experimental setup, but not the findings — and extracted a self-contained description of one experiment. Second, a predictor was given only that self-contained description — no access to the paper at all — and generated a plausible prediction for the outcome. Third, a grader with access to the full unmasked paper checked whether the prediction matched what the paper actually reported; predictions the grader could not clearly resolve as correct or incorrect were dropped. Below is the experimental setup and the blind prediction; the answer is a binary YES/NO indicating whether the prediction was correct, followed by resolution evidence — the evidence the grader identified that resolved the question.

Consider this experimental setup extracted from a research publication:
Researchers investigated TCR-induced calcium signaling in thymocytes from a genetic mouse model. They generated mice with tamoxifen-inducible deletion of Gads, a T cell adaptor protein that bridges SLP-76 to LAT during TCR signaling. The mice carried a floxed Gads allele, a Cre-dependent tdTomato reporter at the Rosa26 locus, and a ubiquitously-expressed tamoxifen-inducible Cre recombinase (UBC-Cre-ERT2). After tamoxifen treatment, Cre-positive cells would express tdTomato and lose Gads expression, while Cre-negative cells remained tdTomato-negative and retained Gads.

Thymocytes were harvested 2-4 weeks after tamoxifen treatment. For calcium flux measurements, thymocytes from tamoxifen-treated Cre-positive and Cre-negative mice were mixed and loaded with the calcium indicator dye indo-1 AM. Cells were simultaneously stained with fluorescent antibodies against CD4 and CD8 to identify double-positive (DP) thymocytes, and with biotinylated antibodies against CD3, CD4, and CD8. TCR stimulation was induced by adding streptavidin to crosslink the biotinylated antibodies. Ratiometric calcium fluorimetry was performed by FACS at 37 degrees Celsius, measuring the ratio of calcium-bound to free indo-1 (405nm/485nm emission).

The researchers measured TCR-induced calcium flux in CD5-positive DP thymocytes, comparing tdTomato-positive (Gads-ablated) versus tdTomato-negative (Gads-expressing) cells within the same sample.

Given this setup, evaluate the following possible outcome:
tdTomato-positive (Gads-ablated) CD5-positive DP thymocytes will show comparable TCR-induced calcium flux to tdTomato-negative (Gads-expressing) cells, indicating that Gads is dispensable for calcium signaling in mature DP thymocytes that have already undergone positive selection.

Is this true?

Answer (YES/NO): NO